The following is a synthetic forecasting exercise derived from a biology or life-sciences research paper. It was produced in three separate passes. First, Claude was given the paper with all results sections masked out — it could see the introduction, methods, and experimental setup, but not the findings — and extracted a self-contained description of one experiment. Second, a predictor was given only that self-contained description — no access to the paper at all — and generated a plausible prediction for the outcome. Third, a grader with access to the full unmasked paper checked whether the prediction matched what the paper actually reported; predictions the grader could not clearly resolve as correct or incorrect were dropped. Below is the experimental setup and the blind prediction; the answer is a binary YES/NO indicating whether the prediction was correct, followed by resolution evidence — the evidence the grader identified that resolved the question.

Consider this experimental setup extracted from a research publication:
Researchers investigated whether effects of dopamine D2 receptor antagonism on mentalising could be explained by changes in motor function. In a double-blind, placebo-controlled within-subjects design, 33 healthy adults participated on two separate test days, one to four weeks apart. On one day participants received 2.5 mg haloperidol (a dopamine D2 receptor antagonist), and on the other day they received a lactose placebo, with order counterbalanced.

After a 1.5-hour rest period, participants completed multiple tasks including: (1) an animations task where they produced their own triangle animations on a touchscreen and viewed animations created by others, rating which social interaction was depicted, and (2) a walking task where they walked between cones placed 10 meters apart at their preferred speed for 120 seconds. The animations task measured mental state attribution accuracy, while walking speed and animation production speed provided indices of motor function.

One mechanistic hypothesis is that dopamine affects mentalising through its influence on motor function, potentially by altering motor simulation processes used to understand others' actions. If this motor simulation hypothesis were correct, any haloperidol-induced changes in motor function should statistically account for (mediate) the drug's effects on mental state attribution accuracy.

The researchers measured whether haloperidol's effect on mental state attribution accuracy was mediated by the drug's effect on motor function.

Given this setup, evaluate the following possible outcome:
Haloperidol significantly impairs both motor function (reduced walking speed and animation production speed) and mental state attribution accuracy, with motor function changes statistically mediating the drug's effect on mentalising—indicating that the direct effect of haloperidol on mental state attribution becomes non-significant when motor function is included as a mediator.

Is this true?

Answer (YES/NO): NO